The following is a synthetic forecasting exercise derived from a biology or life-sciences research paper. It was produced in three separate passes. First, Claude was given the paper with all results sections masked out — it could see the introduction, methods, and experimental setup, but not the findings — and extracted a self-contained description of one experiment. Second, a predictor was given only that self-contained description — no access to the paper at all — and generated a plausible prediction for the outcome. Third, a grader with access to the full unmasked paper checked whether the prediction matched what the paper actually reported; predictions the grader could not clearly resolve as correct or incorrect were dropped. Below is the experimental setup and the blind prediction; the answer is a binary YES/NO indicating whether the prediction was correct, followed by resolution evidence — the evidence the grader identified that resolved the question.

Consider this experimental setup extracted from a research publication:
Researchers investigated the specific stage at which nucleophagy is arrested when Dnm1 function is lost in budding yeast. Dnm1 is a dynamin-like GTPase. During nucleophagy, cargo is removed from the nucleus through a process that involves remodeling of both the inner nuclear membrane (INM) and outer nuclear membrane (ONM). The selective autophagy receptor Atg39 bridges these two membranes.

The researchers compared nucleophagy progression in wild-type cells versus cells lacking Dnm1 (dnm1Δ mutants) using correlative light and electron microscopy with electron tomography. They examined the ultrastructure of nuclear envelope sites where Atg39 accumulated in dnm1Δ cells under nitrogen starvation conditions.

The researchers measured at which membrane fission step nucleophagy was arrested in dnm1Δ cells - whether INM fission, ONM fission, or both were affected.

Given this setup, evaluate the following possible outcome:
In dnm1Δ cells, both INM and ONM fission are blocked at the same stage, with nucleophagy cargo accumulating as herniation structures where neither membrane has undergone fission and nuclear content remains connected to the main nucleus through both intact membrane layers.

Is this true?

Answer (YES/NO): NO